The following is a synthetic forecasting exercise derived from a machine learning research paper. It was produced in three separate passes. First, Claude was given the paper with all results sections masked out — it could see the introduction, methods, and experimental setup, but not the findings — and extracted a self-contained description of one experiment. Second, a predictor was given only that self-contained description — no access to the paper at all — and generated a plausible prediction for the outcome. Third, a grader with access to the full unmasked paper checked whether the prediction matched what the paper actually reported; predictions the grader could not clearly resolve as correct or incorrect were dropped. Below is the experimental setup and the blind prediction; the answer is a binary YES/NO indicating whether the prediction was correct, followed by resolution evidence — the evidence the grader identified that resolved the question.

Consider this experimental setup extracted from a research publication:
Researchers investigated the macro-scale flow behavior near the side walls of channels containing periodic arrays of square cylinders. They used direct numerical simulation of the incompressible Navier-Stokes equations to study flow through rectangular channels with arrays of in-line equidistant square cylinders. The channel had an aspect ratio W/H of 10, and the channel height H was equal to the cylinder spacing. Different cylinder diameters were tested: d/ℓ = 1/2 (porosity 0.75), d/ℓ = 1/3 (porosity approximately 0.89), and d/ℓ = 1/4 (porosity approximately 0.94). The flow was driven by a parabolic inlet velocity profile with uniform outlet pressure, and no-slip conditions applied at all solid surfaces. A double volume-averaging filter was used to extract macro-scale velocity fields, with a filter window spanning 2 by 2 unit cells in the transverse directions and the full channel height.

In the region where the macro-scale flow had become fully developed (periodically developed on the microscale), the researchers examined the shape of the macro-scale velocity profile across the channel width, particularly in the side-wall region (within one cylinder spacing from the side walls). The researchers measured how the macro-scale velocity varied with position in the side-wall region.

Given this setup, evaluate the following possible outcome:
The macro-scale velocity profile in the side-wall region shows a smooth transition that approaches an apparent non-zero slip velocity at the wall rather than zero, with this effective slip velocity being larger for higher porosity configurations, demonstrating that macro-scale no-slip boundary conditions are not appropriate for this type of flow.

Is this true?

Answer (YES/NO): YES